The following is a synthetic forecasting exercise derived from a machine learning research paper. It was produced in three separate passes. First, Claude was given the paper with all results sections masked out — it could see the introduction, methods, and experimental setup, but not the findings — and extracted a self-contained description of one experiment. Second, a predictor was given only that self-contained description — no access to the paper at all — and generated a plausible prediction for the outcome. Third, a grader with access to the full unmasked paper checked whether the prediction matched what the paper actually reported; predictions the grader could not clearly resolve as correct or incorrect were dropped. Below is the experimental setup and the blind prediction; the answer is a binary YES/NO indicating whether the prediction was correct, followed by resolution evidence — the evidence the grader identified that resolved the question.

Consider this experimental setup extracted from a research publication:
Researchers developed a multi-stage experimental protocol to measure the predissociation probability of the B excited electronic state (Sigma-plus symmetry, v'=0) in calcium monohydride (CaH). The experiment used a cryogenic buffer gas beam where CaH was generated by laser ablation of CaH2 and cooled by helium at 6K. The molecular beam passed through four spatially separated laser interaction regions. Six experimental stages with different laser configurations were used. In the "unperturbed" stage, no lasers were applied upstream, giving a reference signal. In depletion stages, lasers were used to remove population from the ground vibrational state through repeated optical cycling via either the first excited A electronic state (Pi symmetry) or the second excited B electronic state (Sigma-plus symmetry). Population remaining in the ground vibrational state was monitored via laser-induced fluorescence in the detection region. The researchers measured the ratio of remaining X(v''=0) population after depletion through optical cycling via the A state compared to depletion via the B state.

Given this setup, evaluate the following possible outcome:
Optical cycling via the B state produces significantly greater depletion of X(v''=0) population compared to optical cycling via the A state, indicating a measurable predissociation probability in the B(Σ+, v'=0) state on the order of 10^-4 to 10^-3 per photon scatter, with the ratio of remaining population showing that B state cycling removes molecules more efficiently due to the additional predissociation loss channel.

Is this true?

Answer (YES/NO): NO